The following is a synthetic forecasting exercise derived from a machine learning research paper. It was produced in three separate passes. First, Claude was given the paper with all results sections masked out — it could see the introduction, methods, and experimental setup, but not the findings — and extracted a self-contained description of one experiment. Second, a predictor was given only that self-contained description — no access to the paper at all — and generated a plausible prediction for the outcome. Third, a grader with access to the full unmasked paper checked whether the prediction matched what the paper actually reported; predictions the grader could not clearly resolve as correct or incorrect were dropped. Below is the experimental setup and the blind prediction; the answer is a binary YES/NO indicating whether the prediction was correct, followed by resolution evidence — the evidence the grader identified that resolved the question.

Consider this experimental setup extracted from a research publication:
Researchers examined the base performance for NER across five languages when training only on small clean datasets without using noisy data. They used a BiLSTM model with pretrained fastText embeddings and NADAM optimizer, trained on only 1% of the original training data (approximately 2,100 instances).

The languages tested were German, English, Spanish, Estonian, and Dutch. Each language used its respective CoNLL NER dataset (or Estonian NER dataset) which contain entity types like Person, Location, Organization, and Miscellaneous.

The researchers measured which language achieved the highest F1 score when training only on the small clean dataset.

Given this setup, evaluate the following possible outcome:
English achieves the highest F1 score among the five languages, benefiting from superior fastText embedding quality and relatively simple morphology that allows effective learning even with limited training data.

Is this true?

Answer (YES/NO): NO